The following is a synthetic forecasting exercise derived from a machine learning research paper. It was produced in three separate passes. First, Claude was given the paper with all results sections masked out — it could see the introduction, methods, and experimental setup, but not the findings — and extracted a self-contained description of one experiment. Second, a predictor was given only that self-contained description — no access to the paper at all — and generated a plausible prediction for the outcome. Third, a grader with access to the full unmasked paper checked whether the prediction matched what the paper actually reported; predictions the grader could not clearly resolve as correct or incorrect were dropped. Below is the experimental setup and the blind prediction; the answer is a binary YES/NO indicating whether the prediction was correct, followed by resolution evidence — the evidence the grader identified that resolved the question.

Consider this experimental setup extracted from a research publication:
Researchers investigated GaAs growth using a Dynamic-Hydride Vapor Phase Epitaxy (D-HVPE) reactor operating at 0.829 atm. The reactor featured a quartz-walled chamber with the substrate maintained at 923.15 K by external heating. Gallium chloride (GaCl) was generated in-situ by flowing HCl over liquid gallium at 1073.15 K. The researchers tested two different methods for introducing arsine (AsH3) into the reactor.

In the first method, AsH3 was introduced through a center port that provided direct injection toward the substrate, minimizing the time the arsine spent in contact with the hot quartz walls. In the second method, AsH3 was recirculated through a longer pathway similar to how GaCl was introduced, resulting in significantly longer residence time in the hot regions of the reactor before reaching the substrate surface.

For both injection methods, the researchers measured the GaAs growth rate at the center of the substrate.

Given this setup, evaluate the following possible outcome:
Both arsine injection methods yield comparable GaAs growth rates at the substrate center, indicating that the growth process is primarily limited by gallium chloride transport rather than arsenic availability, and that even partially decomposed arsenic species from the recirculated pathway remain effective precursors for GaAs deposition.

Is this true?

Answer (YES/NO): NO